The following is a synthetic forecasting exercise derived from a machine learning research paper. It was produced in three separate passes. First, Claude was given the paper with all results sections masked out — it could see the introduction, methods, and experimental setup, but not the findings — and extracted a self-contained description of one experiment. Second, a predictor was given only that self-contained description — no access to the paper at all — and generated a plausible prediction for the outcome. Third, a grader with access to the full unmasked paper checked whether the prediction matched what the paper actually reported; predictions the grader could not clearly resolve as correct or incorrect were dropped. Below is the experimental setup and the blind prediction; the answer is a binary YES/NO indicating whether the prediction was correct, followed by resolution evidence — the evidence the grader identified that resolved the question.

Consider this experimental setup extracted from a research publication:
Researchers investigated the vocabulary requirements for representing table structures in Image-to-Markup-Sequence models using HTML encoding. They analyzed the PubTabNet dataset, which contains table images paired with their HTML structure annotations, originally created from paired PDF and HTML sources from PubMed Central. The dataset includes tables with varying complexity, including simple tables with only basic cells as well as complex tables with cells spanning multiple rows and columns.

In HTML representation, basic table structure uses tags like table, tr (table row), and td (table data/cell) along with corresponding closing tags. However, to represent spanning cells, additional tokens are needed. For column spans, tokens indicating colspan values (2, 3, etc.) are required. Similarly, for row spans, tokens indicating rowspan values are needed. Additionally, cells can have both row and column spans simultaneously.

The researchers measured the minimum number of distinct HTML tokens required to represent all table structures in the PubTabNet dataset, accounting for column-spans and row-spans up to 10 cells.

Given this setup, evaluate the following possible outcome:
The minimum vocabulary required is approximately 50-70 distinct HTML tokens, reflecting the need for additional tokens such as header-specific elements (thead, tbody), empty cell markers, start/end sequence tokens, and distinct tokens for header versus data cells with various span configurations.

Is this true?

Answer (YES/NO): NO